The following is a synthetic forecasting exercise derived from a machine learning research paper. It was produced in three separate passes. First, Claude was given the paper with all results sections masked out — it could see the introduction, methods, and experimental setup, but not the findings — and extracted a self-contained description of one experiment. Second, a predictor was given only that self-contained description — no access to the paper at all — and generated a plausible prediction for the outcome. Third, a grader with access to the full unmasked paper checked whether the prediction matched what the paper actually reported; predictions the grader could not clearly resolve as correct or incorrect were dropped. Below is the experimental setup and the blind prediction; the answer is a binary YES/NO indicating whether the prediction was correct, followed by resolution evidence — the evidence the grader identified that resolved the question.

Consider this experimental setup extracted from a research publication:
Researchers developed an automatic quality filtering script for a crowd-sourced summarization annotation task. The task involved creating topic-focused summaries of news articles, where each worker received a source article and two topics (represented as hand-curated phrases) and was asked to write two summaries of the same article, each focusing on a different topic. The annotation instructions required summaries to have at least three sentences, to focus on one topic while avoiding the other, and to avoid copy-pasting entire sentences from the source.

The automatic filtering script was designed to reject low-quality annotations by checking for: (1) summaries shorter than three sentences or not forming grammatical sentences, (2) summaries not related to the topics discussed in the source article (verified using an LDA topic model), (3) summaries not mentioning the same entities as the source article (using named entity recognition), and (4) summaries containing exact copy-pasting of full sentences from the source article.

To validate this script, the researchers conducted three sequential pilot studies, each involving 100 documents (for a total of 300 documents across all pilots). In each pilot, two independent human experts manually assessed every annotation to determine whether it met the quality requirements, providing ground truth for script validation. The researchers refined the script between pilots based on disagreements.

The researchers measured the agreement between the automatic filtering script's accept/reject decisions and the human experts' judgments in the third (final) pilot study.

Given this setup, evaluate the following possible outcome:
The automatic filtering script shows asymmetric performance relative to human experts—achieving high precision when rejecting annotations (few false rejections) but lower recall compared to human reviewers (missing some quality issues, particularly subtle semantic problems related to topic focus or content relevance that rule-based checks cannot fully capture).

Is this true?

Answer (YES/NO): NO